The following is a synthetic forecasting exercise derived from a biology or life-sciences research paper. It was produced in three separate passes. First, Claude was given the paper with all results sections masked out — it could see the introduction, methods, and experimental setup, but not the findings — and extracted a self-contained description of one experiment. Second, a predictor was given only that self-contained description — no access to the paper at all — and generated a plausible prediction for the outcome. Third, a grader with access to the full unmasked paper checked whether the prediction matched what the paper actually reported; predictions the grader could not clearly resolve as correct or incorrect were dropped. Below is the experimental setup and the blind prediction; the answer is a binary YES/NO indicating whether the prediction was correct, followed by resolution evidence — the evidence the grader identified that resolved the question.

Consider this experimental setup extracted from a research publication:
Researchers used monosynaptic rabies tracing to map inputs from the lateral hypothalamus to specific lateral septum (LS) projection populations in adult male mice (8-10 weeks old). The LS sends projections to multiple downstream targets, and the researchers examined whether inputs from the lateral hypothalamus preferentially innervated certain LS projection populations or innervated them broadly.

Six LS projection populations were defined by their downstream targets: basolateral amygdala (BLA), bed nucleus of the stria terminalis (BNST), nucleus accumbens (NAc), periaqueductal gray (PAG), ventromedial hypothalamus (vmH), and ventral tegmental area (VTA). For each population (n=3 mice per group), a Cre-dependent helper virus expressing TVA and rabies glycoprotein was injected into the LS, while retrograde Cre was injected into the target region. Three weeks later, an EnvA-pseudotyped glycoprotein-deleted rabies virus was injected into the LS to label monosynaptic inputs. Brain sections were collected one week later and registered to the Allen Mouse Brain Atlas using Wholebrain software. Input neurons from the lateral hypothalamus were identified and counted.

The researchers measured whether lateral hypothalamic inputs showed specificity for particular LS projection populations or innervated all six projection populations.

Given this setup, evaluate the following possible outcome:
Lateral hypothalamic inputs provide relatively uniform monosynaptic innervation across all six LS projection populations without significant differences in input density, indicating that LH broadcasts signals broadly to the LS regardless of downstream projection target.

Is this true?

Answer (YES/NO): YES